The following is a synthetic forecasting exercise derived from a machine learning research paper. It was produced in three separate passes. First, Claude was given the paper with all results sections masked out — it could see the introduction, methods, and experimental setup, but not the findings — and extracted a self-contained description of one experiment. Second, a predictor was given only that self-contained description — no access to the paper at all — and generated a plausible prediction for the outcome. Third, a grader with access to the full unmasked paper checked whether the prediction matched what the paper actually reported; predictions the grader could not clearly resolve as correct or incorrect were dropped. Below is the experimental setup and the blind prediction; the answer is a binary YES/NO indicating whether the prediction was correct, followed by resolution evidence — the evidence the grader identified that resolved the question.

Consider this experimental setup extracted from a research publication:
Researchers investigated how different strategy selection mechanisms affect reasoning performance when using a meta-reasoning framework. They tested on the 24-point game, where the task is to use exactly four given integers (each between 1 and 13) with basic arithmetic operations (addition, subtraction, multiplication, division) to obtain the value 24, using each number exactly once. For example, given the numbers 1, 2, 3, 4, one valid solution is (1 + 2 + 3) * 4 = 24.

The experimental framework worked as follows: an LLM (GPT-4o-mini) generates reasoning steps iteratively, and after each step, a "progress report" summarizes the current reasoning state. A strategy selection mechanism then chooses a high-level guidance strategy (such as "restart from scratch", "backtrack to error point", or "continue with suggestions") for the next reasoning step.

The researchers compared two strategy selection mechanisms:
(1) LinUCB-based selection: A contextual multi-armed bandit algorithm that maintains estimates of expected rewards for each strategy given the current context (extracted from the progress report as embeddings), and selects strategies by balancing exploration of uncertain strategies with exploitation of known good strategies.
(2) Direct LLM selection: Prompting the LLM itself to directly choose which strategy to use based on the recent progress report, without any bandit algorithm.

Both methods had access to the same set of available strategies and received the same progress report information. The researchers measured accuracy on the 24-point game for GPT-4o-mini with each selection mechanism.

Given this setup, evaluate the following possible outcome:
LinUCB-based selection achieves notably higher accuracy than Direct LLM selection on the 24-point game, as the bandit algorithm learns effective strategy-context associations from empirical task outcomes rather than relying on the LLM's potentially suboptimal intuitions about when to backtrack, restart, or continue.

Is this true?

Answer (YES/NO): YES